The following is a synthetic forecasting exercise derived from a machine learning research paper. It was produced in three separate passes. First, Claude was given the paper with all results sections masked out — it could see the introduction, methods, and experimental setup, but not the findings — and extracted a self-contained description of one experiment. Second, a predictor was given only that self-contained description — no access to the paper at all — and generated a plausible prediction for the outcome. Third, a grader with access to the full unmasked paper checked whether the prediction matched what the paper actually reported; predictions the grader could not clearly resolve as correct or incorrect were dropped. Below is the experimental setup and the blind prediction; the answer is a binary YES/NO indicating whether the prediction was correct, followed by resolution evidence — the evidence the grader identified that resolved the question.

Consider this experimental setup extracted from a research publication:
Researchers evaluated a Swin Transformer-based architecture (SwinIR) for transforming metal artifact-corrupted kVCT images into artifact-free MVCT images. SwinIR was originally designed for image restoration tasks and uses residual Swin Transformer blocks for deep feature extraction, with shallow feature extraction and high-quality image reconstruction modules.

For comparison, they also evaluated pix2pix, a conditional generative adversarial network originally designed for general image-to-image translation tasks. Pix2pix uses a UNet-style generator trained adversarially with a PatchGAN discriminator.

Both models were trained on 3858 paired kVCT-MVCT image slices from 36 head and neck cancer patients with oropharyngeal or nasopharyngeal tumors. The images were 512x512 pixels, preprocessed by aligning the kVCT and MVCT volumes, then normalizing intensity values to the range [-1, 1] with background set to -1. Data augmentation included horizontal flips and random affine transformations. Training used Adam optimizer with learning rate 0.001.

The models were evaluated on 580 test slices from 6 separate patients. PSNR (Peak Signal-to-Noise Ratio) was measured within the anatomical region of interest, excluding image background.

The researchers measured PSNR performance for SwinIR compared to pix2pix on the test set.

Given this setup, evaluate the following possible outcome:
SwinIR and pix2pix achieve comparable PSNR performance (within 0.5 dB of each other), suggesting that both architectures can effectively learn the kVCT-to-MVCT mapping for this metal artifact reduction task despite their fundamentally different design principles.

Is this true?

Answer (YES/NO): YES